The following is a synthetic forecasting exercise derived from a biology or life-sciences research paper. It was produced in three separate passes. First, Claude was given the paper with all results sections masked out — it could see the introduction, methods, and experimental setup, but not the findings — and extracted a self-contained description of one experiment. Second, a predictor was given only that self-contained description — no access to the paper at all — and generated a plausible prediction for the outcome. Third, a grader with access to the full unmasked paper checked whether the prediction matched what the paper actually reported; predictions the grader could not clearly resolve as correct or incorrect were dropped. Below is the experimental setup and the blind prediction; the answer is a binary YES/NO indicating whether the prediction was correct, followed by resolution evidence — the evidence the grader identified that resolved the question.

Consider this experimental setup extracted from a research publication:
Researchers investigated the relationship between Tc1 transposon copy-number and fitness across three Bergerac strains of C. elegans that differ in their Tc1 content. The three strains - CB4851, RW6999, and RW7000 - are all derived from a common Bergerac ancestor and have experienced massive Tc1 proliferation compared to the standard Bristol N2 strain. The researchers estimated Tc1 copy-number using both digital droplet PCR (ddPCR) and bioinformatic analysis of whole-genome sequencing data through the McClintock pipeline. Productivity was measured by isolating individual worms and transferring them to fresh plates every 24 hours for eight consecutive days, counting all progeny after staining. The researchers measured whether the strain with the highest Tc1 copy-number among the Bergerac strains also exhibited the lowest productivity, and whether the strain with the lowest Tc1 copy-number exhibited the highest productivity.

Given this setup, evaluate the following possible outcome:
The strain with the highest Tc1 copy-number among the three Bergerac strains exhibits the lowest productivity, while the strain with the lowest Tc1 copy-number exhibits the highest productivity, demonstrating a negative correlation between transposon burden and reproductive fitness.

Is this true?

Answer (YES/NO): NO